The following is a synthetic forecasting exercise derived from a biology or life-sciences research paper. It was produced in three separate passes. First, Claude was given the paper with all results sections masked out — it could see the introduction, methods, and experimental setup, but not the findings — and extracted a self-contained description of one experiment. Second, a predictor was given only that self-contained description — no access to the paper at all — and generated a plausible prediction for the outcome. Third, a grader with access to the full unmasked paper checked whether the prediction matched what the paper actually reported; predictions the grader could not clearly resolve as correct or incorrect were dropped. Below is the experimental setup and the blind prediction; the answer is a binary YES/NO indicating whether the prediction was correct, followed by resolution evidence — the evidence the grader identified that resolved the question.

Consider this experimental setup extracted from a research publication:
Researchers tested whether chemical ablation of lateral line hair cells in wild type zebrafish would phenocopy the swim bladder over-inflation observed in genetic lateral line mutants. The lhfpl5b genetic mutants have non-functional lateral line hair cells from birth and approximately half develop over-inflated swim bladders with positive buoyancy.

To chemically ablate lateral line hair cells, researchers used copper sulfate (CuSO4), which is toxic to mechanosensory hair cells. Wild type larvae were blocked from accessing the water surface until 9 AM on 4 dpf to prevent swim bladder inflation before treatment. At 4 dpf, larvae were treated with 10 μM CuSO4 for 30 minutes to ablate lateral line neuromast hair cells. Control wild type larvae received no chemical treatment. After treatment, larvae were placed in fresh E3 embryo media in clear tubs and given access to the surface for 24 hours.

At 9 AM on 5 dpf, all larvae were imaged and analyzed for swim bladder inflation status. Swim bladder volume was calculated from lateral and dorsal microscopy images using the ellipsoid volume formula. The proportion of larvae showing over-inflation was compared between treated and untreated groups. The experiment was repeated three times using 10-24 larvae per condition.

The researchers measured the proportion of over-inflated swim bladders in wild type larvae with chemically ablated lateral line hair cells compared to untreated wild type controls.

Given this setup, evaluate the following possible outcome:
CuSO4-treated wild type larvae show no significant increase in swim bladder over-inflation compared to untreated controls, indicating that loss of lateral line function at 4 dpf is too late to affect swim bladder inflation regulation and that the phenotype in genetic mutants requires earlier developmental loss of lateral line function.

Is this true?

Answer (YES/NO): NO